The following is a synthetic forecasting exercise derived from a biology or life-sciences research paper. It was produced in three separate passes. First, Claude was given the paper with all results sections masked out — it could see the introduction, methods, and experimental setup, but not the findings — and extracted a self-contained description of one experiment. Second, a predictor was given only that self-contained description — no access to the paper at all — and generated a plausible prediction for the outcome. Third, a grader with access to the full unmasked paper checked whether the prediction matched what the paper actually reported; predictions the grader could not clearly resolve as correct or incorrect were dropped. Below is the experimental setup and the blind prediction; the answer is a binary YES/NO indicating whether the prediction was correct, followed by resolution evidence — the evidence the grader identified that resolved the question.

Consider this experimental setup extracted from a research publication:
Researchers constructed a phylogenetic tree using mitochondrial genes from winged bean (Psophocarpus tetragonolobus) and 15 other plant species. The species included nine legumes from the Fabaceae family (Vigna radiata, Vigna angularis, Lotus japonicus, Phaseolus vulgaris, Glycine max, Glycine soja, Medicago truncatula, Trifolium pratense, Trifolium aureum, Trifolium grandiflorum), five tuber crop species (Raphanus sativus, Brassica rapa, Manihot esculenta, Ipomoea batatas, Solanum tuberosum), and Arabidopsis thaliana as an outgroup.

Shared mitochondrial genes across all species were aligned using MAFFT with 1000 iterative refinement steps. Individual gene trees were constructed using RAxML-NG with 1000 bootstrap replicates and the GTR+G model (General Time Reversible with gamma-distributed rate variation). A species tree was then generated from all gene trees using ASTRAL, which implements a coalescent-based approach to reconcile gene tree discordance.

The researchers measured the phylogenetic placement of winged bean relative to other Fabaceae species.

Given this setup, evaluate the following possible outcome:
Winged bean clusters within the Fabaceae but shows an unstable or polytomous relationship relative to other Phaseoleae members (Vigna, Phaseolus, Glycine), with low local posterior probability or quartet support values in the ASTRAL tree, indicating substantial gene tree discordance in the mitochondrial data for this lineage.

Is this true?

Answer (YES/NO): NO